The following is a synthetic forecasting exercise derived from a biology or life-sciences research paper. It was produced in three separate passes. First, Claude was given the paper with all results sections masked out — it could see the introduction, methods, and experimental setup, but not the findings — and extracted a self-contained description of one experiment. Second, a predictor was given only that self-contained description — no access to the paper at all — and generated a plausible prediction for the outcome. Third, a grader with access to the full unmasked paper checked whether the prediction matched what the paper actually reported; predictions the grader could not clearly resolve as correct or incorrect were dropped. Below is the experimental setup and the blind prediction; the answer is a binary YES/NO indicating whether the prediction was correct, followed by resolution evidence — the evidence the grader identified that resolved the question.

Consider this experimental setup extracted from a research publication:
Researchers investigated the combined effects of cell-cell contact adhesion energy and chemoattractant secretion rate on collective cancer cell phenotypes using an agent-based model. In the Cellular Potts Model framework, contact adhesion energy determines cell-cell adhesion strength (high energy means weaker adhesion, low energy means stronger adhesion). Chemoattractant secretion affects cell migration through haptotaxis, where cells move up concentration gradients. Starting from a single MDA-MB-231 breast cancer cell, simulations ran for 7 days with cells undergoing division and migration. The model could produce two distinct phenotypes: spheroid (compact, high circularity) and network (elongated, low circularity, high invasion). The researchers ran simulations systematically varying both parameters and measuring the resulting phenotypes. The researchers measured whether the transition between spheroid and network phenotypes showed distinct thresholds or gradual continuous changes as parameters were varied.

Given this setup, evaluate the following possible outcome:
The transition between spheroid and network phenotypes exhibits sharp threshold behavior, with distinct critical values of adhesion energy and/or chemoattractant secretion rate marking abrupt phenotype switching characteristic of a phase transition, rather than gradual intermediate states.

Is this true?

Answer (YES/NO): NO